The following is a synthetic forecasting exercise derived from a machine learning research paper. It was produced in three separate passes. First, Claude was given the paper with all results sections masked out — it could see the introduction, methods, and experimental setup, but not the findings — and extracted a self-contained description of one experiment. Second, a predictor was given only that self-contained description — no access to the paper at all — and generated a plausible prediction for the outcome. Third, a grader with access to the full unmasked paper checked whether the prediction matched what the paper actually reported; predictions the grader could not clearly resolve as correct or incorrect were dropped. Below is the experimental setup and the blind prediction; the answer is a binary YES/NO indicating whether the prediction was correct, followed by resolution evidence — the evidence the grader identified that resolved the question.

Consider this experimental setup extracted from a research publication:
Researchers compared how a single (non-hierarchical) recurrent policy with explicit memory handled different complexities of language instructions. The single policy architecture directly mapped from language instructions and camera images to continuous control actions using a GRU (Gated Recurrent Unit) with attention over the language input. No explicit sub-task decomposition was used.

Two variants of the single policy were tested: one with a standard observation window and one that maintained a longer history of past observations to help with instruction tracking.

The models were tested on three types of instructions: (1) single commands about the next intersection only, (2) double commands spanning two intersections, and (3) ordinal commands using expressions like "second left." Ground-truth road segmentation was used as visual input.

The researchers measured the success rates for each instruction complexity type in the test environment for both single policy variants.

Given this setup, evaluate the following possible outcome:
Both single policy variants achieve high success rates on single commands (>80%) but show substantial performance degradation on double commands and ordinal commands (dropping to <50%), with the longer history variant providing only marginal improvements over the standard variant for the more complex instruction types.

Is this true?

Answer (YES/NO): NO